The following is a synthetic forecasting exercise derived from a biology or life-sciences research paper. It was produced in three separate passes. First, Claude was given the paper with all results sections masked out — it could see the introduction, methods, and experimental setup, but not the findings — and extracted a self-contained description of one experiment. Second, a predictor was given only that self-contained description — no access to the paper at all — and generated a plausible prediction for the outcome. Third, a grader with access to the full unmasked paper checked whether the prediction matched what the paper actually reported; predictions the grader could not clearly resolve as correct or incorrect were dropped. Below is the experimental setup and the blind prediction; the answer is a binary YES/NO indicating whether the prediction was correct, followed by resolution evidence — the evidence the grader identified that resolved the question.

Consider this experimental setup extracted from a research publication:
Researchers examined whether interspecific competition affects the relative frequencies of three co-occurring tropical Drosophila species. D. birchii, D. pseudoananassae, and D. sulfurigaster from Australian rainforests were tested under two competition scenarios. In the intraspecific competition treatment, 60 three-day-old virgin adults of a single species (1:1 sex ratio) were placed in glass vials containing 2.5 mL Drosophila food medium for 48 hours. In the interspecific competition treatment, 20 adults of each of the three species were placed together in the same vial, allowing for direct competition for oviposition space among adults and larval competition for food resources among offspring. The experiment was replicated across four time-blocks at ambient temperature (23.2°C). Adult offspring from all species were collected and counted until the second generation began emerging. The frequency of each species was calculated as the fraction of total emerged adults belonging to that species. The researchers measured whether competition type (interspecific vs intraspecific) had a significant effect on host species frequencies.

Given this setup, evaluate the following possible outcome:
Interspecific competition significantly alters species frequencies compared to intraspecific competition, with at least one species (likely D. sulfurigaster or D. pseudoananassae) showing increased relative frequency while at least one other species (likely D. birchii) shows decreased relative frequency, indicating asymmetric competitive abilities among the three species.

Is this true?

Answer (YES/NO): NO